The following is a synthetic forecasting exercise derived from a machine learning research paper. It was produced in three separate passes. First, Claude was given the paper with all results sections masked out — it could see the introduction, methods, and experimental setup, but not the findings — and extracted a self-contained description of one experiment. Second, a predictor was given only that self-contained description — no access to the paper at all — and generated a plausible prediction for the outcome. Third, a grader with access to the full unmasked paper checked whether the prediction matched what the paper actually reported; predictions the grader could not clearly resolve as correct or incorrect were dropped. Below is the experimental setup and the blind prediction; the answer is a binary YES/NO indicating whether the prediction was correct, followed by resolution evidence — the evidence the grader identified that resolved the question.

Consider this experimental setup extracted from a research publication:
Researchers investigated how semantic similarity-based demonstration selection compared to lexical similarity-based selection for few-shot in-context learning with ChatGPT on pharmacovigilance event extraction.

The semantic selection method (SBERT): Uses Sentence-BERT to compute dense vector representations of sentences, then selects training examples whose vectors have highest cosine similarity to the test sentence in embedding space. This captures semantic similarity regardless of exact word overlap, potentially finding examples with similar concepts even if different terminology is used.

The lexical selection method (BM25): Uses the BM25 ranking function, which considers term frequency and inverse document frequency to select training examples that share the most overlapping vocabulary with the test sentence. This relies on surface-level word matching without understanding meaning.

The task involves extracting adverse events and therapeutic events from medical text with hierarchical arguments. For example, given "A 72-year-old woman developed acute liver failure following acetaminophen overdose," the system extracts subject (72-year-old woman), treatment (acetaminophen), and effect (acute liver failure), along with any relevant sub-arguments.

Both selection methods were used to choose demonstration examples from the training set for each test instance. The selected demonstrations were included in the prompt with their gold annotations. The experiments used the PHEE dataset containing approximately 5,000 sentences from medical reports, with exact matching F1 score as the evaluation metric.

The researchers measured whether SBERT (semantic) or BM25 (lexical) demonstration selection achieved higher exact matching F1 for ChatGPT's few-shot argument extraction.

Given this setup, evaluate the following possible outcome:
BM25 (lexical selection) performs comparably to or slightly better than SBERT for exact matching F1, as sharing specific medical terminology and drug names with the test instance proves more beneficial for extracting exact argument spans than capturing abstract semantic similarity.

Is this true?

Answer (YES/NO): NO